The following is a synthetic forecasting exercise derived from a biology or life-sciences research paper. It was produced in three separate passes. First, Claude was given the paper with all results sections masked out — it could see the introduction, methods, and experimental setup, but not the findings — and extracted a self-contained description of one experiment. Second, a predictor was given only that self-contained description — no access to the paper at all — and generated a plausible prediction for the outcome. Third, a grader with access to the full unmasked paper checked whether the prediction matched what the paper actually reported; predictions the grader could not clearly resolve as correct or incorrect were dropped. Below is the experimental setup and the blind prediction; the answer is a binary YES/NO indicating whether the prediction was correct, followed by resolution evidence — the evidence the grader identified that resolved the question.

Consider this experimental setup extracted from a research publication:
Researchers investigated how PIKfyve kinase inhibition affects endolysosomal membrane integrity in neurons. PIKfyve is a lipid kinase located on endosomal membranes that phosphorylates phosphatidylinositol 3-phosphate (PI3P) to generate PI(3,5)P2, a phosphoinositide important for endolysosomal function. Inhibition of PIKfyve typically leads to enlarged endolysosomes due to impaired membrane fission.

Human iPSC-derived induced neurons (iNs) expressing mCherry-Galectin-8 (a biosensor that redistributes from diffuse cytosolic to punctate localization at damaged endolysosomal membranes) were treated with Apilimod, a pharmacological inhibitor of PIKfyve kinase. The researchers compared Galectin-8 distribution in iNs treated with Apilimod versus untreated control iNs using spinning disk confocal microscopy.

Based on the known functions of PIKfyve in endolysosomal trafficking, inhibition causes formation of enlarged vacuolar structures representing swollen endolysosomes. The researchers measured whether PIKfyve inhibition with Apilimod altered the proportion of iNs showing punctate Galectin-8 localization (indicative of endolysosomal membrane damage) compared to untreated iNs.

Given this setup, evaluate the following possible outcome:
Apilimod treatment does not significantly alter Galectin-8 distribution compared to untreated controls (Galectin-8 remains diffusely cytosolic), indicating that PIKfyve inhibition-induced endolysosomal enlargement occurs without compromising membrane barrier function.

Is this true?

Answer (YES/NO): NO